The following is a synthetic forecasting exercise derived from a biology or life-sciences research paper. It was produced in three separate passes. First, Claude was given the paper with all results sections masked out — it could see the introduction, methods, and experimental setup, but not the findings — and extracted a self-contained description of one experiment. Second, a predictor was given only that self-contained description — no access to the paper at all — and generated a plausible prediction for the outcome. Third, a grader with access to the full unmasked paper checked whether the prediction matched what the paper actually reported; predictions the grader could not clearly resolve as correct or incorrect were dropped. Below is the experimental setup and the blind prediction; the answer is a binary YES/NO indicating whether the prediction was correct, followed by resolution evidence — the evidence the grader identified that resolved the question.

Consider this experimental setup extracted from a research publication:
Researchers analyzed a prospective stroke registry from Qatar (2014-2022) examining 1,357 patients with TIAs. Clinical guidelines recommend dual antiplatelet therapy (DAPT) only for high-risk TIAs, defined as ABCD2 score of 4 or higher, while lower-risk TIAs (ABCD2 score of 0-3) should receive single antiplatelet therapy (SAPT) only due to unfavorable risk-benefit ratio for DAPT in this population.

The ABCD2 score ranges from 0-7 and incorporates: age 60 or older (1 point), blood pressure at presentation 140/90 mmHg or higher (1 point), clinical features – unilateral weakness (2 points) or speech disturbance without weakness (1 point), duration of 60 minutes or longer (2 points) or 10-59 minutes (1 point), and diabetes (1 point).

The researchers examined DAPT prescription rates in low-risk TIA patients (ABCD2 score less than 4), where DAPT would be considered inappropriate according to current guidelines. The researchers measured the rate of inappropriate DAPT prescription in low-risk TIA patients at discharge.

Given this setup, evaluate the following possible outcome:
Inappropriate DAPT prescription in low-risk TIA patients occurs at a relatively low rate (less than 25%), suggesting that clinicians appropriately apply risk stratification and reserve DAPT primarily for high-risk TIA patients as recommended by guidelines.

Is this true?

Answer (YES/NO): NO